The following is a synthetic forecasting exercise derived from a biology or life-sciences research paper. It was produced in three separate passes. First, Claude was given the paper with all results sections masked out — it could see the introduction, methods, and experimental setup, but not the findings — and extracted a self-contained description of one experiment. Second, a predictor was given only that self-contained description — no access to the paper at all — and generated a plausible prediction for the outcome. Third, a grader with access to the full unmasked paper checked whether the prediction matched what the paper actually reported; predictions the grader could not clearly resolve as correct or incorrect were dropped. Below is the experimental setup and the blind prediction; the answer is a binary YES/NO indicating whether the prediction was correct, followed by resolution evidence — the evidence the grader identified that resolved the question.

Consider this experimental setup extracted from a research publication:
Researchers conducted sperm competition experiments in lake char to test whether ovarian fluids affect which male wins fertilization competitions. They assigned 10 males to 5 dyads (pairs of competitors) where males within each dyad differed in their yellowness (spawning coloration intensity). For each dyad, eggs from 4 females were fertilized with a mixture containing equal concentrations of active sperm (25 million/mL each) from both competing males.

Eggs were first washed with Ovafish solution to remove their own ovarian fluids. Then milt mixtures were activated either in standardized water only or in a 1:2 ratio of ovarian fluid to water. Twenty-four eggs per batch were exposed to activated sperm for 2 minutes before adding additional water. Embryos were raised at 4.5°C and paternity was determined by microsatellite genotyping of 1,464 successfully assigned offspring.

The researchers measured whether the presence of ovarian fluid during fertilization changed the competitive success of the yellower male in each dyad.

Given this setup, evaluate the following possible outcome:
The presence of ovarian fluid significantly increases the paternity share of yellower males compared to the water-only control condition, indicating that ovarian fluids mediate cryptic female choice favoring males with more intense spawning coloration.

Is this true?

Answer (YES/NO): NO